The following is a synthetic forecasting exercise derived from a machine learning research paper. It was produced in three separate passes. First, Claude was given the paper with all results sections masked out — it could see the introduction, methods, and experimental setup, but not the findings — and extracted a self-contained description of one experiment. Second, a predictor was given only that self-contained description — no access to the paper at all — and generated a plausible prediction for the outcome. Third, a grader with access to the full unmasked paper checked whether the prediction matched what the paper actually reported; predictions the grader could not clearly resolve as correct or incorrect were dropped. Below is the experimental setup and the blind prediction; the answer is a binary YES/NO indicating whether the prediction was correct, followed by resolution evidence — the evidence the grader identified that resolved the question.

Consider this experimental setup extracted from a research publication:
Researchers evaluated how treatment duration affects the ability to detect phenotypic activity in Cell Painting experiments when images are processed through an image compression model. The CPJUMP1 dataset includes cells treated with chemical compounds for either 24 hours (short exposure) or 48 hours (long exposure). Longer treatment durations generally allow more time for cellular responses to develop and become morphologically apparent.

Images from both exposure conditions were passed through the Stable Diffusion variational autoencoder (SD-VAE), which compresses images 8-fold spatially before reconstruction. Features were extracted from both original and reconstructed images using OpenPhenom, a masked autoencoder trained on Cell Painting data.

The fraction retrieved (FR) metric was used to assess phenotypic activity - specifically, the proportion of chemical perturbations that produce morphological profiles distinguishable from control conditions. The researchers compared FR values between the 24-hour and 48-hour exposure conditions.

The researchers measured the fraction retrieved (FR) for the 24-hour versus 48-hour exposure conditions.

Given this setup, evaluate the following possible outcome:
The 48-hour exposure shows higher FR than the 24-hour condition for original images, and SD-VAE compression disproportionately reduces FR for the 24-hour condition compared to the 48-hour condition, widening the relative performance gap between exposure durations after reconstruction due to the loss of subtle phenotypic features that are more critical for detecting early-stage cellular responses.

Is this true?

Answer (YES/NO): NO